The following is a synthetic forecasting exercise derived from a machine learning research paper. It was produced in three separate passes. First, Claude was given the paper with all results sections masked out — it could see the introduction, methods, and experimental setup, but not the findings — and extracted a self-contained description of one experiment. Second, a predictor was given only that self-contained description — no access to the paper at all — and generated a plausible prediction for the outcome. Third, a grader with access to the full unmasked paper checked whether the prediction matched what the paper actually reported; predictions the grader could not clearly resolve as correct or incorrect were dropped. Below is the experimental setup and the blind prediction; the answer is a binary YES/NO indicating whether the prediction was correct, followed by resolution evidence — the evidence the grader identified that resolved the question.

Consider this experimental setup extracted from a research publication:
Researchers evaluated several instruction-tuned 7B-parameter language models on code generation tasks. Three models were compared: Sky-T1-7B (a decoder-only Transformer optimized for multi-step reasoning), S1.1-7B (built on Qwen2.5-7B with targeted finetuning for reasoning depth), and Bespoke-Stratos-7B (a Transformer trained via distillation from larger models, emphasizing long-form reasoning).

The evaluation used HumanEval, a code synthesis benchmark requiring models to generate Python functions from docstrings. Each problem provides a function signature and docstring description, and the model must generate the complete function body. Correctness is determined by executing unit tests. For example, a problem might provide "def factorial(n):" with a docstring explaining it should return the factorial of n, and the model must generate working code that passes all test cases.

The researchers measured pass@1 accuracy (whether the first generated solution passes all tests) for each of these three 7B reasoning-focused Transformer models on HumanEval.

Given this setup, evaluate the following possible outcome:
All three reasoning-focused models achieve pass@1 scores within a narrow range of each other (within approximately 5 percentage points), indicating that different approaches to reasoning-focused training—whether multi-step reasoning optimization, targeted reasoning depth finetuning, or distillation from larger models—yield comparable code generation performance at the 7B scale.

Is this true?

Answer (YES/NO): NO